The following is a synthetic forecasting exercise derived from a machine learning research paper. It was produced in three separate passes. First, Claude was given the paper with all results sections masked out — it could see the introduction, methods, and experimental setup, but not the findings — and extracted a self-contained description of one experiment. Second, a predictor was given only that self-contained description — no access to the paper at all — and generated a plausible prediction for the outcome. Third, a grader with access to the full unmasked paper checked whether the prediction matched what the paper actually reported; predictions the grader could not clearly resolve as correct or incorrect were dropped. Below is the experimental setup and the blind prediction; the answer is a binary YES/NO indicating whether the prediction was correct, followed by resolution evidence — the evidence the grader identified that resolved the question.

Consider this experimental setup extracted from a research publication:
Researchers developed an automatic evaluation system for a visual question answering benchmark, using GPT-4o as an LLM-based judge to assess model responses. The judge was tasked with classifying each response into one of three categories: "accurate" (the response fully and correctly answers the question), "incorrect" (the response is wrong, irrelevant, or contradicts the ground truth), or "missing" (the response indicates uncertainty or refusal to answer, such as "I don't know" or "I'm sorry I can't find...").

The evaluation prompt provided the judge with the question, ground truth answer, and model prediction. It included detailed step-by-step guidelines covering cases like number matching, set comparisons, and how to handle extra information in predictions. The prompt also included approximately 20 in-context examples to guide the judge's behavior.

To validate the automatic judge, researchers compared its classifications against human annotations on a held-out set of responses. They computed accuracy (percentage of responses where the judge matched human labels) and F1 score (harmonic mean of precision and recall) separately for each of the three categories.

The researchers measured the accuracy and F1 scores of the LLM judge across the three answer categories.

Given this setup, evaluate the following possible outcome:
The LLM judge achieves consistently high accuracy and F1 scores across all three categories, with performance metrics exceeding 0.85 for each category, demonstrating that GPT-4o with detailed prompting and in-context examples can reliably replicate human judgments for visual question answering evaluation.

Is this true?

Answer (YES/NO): NO